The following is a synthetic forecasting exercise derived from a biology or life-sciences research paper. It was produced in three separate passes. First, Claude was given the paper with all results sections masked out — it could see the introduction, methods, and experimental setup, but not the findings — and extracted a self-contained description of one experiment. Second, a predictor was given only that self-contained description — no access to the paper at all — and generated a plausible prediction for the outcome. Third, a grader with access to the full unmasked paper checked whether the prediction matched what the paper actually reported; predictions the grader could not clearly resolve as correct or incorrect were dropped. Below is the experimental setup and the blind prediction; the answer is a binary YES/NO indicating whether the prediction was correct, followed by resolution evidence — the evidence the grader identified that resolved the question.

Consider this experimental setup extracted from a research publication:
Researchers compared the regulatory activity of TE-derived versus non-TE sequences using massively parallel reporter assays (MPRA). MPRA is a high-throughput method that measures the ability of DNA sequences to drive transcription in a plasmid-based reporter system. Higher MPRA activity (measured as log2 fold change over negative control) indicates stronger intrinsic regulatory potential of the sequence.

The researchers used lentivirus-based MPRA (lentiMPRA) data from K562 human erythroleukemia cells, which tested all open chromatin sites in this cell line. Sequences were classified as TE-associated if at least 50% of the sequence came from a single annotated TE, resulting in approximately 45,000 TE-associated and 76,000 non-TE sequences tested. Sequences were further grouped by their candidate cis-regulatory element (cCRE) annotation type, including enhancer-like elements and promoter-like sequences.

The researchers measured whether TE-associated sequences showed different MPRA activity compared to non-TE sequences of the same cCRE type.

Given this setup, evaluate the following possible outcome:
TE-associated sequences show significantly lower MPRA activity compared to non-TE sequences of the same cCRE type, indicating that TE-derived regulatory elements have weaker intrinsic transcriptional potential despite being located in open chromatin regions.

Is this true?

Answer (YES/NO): NO